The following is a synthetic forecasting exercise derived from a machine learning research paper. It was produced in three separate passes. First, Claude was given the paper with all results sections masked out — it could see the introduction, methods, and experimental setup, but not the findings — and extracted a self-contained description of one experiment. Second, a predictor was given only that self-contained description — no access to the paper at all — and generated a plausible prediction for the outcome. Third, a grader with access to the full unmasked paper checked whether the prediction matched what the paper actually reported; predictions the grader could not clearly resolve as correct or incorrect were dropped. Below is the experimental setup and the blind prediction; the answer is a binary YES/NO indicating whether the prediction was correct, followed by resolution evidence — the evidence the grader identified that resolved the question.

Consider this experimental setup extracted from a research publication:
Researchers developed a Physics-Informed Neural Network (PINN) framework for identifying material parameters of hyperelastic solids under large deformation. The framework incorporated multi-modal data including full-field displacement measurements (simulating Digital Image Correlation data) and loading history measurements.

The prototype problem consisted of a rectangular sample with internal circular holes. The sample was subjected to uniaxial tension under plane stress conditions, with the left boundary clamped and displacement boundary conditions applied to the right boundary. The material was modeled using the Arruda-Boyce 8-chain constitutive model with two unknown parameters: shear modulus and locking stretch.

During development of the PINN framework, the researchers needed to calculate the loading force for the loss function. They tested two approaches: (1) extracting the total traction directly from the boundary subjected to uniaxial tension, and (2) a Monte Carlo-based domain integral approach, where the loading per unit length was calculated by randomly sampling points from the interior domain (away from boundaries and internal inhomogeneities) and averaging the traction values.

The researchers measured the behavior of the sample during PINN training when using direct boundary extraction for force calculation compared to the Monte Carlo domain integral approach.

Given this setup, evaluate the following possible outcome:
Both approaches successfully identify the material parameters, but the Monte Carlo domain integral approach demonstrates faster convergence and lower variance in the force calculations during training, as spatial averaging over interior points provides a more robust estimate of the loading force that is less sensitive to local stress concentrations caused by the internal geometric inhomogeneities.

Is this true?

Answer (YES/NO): NO